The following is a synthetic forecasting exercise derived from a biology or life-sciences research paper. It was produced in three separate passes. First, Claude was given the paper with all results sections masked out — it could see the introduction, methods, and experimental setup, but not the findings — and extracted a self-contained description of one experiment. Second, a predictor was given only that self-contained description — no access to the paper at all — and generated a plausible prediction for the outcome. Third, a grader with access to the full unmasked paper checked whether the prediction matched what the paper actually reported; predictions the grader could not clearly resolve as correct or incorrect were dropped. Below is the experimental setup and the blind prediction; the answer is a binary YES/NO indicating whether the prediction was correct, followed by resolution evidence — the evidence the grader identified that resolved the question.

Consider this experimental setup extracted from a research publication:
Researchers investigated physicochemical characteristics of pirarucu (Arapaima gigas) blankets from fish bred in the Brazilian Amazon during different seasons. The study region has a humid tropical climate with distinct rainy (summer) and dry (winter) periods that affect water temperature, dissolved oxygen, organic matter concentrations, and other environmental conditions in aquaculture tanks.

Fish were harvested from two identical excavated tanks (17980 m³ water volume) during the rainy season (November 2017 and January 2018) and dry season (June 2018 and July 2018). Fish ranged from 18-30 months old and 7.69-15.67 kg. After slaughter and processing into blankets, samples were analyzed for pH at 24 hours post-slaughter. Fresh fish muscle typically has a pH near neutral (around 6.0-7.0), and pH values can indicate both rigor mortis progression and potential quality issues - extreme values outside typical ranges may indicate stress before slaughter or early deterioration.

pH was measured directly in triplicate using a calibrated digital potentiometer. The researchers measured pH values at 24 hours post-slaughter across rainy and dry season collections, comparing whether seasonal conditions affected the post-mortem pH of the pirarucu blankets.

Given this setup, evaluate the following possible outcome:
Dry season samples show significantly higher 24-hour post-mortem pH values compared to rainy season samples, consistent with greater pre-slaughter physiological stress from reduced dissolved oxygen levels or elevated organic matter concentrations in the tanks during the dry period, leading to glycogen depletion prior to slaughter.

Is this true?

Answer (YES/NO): NO